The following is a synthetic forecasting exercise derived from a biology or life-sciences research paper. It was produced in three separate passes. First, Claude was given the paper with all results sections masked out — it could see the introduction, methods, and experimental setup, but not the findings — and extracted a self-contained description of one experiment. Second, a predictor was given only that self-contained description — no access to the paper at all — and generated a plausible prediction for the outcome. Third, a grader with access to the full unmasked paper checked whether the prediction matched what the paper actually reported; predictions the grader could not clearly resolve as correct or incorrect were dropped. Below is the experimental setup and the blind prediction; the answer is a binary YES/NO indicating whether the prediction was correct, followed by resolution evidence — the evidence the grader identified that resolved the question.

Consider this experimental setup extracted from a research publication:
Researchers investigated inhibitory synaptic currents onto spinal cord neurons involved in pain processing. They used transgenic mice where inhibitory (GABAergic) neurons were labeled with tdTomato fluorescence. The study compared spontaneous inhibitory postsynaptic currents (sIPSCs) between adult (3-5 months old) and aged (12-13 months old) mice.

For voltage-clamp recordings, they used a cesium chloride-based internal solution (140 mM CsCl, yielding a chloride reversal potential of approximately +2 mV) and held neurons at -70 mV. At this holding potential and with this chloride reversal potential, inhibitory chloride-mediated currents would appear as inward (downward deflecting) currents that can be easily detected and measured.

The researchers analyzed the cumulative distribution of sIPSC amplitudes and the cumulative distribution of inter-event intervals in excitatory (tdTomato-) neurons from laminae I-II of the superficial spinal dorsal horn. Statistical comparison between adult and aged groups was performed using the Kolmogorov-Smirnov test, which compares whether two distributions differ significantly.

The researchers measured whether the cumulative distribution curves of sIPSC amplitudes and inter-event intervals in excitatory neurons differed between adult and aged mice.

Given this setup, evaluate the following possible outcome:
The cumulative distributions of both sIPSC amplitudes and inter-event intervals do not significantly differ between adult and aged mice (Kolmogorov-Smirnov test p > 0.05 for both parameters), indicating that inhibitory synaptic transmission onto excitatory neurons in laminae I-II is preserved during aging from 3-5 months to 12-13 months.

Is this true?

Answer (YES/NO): NO